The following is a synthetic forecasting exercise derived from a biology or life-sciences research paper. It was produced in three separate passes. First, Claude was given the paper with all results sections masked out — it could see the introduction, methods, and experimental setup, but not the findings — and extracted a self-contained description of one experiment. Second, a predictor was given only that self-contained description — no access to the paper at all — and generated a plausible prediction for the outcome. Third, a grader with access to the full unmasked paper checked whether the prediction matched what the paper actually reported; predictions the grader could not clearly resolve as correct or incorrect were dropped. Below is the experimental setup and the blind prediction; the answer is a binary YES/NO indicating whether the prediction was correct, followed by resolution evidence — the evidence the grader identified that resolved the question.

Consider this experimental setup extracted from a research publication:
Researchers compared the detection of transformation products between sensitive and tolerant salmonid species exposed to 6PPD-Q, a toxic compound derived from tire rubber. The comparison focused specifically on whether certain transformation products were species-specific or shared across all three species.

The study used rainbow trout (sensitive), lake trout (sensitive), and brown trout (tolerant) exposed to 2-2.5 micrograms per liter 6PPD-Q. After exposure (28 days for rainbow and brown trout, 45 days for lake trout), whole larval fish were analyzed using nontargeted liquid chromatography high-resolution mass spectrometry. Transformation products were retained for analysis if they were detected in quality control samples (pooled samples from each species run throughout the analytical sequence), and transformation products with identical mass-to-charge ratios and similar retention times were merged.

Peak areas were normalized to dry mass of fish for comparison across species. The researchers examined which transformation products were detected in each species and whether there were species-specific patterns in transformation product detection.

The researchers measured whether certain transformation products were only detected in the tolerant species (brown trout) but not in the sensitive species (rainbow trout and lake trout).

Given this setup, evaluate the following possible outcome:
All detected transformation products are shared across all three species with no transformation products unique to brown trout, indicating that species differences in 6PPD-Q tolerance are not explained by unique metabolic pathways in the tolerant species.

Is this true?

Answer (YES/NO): NO